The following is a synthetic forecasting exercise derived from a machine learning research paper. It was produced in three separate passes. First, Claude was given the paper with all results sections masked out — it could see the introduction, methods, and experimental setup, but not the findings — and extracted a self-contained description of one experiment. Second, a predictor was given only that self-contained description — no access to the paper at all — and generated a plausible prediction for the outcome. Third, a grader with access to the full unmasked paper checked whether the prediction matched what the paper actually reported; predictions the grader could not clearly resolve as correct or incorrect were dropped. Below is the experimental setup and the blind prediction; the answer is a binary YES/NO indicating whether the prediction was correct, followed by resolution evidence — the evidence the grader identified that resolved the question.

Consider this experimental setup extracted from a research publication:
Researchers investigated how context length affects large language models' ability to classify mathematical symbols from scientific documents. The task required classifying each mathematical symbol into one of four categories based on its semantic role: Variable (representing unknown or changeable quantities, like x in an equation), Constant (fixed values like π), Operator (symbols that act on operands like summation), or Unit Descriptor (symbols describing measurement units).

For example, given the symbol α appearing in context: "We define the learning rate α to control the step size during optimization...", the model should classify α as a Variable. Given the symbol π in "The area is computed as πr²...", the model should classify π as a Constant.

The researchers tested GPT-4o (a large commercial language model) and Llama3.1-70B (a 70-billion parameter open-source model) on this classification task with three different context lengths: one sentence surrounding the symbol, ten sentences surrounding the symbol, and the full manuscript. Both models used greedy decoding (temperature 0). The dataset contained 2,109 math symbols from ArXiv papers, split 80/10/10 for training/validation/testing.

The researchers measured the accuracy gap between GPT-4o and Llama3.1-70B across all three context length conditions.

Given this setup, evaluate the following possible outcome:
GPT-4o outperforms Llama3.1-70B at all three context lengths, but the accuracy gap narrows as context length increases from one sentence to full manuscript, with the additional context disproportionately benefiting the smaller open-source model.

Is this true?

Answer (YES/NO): NO